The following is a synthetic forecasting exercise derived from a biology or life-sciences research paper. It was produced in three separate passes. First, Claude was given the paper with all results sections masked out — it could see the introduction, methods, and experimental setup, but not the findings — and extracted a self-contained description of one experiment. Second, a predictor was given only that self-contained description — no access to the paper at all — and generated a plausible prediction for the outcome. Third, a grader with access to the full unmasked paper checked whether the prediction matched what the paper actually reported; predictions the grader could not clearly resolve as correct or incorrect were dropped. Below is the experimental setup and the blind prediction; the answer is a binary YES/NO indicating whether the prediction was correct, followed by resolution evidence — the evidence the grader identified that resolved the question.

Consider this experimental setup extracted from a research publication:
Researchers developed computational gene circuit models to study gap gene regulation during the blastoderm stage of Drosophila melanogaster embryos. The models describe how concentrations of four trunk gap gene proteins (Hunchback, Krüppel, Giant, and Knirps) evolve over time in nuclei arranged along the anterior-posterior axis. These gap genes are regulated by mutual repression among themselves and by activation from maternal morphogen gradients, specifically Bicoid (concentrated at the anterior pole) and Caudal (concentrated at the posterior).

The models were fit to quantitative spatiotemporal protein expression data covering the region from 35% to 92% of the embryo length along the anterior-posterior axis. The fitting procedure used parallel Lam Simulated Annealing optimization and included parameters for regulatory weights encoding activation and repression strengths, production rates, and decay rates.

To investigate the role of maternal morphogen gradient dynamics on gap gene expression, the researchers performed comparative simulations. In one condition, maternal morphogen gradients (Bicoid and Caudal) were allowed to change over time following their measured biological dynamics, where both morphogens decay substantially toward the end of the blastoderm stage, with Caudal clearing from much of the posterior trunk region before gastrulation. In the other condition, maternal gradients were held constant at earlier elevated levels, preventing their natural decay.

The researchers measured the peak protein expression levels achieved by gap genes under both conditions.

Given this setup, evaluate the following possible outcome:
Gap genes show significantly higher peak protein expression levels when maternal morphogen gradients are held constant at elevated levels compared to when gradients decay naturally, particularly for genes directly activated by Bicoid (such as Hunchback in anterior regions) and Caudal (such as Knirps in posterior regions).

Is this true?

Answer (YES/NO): NO